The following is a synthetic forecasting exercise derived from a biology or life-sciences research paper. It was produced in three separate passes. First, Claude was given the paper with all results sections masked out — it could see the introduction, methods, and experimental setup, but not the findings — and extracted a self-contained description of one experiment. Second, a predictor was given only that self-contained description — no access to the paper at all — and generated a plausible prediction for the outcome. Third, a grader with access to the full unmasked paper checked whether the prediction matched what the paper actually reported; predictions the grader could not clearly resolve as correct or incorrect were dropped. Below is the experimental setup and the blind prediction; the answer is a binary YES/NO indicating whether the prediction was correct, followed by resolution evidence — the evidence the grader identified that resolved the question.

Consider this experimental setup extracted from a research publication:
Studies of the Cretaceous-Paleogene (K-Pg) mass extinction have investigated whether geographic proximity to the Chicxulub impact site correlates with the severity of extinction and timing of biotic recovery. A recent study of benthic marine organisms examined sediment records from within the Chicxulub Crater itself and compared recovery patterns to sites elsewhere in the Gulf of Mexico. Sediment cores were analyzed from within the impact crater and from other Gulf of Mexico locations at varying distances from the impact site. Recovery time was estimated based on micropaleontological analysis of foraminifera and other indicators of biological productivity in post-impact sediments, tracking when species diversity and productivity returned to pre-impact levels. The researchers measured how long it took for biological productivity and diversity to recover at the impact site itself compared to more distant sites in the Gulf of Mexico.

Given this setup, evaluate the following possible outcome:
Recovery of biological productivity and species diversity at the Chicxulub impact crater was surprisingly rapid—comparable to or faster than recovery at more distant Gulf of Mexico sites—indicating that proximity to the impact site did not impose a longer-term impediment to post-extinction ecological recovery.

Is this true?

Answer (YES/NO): YES